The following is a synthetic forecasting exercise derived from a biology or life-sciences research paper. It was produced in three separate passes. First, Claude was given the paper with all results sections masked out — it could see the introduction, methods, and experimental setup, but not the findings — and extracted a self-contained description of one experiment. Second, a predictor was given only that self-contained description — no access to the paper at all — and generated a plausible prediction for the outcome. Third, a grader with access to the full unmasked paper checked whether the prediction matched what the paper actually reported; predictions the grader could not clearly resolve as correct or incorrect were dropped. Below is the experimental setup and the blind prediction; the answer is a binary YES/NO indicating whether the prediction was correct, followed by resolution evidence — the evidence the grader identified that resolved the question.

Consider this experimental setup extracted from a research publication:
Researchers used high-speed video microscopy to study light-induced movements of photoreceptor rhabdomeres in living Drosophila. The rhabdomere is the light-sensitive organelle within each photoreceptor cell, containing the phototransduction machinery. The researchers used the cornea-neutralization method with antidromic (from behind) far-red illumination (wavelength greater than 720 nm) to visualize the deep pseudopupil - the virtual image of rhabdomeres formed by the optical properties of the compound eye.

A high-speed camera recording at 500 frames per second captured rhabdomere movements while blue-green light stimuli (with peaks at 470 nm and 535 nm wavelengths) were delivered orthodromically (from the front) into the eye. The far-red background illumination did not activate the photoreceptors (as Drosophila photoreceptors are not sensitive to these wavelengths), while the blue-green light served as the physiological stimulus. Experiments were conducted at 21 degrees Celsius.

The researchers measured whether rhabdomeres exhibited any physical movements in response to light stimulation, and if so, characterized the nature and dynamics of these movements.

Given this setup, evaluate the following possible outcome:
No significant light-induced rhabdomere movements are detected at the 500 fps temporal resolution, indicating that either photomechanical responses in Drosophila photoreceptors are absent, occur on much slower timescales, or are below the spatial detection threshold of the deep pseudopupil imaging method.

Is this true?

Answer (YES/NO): NO